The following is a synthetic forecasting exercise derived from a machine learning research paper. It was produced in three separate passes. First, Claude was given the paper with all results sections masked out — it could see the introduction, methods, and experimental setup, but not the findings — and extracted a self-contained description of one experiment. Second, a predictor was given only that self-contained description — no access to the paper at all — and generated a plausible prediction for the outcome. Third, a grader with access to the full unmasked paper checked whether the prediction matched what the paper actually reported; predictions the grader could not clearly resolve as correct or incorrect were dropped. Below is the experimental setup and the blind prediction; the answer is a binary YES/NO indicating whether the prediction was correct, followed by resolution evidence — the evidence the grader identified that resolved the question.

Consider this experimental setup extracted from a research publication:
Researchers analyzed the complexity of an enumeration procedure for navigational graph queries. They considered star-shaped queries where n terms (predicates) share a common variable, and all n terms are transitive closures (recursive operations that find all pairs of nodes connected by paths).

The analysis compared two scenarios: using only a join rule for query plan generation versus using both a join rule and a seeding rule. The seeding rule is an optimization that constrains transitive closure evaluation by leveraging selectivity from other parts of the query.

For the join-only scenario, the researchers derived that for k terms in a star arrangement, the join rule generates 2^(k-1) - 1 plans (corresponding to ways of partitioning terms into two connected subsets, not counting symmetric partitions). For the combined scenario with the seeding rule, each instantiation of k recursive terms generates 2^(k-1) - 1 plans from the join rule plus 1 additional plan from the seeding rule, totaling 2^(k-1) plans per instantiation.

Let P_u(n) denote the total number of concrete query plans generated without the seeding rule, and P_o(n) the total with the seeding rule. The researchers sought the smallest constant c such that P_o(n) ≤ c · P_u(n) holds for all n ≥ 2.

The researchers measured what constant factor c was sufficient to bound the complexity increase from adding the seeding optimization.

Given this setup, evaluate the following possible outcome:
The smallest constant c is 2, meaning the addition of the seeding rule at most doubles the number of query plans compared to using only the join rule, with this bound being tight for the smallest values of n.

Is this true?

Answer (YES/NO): NO